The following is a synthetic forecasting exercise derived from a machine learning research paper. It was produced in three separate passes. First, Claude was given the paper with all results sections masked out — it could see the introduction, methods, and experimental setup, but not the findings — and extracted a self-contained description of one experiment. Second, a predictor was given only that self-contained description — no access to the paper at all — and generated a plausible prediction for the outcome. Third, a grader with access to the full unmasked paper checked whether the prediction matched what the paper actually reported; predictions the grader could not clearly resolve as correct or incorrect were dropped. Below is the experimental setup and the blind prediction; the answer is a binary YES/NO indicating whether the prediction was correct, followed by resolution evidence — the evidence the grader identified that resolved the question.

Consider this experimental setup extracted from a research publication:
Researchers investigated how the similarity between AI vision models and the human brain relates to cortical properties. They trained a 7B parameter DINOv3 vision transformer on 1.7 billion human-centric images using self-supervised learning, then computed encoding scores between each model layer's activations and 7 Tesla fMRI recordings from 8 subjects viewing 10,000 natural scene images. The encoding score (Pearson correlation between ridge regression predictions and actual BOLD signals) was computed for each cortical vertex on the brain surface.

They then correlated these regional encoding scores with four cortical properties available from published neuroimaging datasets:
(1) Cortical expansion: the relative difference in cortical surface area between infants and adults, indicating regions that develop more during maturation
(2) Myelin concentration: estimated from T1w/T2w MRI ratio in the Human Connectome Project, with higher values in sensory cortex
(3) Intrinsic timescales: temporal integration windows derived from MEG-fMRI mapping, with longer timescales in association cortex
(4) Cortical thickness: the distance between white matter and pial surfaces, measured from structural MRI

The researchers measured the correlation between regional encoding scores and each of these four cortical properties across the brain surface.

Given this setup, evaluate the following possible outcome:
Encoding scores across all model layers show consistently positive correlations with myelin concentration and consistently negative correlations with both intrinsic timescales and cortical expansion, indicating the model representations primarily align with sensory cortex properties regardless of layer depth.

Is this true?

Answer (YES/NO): NO